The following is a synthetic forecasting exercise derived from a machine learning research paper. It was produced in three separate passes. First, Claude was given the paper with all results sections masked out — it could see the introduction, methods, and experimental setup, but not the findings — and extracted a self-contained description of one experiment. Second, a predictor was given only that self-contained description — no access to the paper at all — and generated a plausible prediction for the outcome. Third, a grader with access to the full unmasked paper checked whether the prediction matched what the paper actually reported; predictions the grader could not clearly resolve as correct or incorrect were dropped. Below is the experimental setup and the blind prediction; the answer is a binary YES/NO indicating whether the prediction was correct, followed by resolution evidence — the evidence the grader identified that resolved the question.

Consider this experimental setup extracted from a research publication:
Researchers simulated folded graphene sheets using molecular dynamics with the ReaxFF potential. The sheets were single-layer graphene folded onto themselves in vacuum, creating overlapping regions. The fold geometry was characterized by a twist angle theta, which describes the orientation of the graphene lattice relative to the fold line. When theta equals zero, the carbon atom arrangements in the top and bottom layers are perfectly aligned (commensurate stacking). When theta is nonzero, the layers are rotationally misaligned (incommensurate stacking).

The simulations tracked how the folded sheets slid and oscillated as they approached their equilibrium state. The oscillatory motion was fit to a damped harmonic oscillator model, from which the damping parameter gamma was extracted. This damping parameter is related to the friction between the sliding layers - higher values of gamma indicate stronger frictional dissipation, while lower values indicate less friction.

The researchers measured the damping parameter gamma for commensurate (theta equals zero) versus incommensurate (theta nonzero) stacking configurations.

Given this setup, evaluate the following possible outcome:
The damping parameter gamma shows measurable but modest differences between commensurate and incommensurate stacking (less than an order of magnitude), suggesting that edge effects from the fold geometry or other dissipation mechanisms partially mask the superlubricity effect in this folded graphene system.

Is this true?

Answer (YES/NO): YES